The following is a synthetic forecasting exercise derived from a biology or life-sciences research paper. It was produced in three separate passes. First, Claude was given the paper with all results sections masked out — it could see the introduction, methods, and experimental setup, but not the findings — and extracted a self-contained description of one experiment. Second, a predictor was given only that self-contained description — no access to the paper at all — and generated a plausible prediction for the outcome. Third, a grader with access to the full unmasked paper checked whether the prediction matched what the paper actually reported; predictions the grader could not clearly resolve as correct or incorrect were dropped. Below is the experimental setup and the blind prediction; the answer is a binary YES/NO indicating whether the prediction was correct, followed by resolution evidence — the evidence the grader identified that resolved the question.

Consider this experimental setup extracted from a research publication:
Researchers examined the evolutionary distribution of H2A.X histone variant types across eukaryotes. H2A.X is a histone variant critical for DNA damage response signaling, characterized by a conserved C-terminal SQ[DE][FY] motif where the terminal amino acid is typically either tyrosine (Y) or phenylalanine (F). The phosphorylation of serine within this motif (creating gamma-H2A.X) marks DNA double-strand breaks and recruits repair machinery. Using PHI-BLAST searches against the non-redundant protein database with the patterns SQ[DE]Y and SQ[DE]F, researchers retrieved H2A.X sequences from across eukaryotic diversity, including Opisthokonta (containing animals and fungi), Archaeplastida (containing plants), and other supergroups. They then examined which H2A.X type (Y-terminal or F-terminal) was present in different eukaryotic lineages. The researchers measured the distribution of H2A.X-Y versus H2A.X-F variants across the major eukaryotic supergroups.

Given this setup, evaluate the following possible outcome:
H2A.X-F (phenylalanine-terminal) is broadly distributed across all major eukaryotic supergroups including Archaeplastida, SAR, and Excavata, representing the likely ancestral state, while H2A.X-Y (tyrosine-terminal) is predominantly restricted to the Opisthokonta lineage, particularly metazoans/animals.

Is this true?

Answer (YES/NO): NO